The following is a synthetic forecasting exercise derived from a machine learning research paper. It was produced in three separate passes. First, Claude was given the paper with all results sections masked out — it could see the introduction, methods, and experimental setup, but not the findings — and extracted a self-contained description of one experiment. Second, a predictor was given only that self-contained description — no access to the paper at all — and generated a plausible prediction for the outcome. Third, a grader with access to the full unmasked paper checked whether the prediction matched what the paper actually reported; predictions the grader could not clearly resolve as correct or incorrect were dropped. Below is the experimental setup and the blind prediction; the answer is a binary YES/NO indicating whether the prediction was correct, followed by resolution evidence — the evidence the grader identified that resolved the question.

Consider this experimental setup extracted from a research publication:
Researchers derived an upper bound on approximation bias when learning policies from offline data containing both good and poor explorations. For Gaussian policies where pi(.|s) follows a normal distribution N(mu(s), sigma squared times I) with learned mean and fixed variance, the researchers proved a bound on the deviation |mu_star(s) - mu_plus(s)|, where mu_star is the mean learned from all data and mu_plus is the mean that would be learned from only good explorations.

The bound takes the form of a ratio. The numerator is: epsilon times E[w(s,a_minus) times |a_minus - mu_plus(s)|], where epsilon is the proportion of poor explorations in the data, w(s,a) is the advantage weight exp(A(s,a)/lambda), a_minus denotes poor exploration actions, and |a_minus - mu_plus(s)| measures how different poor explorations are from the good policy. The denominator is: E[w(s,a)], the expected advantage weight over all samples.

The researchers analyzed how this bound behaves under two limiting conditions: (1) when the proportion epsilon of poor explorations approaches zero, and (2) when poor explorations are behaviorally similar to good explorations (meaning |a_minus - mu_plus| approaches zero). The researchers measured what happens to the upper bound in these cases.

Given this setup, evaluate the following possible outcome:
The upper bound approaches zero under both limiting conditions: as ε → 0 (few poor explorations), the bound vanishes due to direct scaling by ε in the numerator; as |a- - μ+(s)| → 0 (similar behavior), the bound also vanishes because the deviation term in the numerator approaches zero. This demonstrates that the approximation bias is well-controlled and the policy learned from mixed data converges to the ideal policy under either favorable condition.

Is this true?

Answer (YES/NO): NO